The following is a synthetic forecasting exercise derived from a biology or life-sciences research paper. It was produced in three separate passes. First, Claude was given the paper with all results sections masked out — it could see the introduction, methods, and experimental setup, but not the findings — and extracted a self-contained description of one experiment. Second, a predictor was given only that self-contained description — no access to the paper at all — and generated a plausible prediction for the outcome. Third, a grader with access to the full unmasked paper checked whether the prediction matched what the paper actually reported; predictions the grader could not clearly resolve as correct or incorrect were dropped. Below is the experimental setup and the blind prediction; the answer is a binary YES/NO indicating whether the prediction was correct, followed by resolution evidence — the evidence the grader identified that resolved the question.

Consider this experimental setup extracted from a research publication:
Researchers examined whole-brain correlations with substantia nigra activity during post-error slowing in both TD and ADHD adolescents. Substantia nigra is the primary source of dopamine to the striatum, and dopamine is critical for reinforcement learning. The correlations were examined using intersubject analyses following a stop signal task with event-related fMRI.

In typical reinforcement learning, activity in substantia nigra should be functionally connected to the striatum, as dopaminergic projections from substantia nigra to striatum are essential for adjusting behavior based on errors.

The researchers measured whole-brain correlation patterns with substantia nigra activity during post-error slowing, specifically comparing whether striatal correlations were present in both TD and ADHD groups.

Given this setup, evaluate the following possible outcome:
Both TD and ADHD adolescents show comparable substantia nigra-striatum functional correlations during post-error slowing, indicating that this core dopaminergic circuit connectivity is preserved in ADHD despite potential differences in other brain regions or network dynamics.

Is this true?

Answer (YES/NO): NO